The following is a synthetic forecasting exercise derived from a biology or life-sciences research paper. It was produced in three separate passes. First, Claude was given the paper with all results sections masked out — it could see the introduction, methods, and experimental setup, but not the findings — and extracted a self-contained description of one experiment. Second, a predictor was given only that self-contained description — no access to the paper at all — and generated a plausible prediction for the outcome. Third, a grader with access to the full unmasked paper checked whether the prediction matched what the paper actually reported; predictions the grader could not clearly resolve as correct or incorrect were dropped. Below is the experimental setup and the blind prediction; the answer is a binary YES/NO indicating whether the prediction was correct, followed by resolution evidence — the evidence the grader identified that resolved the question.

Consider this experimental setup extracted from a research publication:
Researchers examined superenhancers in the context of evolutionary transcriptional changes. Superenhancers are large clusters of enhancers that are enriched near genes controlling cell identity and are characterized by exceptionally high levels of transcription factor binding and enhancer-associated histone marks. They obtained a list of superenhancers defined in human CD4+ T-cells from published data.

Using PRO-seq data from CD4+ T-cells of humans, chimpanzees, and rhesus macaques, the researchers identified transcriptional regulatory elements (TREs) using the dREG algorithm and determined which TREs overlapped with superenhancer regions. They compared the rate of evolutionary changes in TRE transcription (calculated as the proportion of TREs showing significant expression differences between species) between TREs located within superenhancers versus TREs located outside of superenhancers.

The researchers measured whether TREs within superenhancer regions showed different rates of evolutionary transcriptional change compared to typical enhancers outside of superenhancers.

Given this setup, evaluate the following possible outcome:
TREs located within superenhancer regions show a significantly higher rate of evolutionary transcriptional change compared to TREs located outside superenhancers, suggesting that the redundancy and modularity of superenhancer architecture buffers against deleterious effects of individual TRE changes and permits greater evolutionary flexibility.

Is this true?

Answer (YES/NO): NO